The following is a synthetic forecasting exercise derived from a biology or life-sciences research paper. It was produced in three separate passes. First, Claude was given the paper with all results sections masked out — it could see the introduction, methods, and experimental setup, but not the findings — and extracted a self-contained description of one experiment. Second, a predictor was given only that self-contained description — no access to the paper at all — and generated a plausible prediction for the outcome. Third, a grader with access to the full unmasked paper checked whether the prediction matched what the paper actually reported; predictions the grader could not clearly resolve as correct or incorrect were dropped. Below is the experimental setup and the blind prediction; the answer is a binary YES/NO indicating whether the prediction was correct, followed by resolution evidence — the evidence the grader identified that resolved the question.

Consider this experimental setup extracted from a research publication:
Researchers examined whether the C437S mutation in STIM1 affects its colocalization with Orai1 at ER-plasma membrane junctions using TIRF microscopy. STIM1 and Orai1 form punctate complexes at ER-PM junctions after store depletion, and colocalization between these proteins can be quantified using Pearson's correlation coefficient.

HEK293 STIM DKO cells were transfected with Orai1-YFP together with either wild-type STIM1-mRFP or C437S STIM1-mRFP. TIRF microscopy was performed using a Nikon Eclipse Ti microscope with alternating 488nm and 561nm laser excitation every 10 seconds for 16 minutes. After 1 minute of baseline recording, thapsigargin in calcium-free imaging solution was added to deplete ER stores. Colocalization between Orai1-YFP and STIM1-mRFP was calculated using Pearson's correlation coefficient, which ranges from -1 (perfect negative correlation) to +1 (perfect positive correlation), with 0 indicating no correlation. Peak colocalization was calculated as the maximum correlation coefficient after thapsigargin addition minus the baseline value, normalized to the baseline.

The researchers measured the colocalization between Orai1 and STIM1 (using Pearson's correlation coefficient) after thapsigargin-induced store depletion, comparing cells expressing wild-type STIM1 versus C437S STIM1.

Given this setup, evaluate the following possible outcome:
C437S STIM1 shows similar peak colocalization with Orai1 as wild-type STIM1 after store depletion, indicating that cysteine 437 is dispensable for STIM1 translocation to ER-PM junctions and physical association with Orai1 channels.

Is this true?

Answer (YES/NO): NO